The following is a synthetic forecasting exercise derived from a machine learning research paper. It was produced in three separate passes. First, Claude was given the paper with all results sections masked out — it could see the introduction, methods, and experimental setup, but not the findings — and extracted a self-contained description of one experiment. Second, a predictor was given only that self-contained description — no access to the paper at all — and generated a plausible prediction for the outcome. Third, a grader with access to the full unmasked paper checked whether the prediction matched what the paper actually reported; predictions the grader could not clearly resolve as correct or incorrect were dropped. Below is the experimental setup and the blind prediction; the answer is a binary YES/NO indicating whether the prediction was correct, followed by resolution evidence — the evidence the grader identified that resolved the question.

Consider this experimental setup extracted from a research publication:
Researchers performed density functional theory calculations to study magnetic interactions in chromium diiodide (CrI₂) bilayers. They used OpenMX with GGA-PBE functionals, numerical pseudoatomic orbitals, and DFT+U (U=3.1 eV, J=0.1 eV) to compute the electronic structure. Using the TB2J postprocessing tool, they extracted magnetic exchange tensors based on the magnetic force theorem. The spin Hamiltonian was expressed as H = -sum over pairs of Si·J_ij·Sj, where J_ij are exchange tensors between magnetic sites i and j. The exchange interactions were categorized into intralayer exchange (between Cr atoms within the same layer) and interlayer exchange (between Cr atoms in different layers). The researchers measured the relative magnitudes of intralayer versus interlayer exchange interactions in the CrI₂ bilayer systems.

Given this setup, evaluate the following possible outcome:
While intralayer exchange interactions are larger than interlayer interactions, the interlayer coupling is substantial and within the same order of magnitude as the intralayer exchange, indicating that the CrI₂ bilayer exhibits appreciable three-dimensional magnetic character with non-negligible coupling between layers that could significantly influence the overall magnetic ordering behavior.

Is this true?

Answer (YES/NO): NO